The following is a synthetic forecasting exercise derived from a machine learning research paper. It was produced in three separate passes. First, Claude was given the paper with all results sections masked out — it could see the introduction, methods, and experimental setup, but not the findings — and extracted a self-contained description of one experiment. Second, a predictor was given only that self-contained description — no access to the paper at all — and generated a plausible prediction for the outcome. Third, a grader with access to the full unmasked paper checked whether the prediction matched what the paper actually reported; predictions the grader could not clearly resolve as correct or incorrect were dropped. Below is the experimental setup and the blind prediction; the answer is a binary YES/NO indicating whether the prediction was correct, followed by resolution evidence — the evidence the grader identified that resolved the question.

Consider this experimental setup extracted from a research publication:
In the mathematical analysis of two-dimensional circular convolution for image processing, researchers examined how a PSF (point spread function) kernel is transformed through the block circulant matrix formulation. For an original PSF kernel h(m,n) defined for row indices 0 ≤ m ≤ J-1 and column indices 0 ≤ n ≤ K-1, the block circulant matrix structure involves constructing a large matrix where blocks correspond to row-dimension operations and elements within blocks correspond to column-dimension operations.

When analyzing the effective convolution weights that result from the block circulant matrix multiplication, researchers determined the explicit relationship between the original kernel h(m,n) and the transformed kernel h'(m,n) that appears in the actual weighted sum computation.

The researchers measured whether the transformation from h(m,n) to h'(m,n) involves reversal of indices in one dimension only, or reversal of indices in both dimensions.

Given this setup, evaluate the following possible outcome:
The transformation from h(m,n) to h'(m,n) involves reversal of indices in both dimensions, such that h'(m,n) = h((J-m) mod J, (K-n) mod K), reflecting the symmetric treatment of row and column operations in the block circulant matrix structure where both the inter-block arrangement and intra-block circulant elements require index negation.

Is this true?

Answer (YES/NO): YES